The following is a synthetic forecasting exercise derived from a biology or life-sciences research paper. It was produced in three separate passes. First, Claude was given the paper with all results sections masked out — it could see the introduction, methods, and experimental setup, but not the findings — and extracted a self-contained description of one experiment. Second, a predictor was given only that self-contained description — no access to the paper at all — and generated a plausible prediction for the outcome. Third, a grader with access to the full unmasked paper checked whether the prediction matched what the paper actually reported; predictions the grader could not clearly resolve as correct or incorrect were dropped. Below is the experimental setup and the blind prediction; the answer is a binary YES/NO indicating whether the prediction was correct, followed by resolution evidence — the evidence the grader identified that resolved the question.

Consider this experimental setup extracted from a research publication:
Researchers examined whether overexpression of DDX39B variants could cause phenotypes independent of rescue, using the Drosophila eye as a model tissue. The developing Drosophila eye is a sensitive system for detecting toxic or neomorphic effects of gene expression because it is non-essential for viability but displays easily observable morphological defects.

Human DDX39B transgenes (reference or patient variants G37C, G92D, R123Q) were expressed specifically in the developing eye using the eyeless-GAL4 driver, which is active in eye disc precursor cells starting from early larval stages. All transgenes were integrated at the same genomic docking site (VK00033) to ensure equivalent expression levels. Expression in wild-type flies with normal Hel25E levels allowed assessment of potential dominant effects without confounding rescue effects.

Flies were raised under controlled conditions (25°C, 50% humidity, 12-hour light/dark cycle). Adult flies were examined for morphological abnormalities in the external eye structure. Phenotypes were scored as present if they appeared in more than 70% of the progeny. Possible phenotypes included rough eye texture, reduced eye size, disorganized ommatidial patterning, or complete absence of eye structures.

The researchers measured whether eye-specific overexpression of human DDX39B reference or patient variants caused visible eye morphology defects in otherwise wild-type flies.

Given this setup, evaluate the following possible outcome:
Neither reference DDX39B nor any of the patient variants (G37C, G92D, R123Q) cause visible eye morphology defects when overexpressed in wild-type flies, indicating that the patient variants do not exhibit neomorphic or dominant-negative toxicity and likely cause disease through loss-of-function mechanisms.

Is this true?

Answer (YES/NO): YES